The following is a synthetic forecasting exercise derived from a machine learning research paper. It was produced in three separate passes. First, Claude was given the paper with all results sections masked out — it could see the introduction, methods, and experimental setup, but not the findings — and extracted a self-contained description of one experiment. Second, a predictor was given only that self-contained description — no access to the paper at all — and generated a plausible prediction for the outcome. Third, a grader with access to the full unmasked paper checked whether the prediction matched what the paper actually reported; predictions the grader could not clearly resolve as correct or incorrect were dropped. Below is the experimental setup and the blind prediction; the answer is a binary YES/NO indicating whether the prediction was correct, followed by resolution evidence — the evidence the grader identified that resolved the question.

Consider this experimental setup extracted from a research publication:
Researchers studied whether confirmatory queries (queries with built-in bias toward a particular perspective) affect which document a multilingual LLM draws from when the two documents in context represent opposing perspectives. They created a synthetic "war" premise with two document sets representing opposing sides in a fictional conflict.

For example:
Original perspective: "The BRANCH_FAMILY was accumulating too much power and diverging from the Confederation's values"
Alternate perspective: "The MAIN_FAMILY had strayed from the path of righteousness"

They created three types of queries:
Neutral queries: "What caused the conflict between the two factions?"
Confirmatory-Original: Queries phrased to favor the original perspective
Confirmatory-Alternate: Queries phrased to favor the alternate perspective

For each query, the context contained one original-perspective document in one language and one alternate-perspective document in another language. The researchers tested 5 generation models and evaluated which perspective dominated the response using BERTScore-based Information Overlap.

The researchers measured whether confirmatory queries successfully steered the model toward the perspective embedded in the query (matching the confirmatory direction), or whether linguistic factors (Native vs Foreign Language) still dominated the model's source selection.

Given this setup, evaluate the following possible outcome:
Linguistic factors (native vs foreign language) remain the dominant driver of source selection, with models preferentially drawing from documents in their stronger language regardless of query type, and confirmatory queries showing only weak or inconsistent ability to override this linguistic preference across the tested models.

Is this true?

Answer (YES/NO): YES